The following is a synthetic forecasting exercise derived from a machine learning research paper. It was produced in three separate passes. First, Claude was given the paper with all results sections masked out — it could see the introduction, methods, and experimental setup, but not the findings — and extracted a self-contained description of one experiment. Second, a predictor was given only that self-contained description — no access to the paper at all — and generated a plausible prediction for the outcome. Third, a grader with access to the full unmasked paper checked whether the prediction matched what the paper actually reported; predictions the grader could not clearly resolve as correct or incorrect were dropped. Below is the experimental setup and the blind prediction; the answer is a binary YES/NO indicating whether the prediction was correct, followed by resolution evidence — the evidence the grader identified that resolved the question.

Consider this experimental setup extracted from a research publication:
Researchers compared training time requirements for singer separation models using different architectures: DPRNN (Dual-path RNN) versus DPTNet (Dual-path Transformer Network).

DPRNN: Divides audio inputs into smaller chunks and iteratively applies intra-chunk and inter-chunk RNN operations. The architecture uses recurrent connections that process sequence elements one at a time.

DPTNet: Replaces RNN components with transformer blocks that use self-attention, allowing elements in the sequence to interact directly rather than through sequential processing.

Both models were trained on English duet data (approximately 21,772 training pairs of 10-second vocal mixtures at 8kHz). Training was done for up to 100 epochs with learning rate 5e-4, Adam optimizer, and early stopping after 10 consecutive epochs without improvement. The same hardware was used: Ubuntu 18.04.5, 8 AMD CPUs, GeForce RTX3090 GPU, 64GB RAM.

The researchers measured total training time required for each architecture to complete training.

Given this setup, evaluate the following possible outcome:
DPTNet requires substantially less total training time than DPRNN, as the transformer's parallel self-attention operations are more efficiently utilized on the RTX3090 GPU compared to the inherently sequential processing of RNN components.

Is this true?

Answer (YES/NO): NO